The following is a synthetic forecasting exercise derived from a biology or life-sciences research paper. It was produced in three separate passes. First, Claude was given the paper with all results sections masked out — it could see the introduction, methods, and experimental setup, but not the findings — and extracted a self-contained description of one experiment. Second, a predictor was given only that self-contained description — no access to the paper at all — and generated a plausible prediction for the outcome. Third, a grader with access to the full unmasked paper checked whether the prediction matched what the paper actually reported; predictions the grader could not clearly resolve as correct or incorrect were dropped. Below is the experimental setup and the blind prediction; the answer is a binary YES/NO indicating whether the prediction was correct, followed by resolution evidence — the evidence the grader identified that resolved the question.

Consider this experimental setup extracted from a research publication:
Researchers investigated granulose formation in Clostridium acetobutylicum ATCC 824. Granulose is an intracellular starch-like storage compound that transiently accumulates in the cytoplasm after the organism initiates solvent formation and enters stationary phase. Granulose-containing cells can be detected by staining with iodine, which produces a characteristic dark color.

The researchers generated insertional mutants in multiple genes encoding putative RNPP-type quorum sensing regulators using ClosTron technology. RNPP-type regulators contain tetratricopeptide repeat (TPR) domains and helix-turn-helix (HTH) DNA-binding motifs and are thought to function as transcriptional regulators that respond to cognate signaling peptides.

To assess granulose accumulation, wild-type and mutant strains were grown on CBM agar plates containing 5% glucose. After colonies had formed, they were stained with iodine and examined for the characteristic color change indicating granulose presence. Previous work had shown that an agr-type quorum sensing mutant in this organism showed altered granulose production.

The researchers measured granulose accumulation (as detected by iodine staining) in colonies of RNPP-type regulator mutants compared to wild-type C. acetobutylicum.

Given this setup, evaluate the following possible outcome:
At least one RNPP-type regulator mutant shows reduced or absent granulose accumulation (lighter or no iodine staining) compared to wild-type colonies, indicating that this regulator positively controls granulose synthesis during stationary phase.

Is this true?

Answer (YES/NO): NO